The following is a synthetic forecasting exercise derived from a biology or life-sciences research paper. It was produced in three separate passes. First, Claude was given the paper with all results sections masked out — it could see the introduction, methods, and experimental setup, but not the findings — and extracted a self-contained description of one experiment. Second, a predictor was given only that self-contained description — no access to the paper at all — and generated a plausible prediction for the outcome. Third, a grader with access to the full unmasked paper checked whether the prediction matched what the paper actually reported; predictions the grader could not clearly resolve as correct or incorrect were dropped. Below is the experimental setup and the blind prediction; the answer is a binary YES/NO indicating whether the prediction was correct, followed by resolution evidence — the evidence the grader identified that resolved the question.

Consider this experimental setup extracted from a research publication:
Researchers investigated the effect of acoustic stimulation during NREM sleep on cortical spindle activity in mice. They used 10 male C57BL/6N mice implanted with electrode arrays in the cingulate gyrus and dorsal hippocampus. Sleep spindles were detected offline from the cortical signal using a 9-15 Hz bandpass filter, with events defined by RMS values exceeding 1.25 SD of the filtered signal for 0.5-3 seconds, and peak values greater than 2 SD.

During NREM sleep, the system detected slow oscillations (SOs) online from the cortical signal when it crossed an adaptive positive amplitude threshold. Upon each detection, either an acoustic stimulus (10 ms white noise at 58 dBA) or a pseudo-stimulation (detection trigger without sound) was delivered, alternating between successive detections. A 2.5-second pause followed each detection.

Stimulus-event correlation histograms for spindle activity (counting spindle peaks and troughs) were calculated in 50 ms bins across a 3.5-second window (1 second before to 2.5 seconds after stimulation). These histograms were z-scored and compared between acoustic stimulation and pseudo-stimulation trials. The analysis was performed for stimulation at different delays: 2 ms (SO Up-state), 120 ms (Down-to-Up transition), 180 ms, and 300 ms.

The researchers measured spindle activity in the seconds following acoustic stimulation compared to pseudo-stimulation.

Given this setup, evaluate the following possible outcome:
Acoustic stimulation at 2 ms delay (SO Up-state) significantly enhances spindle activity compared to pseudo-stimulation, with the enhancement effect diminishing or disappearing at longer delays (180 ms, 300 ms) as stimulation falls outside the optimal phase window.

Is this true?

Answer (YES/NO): NO